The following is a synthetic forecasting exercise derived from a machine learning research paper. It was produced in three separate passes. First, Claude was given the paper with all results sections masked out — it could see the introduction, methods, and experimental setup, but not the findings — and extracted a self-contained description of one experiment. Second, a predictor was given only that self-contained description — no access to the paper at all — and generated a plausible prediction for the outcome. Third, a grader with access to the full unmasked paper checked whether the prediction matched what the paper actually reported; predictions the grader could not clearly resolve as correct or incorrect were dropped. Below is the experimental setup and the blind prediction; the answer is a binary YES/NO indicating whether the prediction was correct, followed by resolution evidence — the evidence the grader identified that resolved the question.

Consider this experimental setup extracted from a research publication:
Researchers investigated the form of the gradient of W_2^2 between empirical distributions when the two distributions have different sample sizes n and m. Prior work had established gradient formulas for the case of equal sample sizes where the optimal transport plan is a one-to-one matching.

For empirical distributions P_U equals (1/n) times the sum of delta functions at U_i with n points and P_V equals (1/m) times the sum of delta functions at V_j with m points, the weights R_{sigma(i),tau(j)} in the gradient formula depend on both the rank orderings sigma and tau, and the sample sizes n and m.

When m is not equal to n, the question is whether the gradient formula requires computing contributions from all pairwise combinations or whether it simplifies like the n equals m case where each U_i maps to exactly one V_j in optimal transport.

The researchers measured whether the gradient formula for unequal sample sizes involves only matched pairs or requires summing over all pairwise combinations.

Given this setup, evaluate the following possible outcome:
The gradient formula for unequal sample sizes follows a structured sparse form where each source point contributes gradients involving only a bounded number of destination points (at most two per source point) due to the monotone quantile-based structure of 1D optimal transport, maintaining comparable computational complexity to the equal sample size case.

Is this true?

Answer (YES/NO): NO